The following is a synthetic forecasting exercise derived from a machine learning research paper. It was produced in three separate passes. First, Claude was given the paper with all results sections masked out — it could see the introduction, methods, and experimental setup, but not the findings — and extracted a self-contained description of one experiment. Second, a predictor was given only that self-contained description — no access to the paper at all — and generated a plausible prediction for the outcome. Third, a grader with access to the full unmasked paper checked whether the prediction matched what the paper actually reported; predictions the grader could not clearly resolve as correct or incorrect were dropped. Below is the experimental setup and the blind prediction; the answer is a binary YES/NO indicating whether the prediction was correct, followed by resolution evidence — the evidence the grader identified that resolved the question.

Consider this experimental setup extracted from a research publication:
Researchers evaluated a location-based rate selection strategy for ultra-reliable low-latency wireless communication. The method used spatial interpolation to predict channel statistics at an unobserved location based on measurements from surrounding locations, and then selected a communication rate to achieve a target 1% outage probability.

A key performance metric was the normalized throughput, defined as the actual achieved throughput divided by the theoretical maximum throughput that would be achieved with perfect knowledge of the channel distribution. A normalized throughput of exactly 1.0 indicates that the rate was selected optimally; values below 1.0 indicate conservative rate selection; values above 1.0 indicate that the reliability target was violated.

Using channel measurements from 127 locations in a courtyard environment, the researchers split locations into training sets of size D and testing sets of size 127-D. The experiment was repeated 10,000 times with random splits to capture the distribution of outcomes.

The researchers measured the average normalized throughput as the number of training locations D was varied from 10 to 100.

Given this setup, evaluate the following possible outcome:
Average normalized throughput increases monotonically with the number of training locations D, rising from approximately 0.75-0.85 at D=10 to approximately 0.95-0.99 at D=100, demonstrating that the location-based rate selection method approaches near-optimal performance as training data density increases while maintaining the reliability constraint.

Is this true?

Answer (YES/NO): NO